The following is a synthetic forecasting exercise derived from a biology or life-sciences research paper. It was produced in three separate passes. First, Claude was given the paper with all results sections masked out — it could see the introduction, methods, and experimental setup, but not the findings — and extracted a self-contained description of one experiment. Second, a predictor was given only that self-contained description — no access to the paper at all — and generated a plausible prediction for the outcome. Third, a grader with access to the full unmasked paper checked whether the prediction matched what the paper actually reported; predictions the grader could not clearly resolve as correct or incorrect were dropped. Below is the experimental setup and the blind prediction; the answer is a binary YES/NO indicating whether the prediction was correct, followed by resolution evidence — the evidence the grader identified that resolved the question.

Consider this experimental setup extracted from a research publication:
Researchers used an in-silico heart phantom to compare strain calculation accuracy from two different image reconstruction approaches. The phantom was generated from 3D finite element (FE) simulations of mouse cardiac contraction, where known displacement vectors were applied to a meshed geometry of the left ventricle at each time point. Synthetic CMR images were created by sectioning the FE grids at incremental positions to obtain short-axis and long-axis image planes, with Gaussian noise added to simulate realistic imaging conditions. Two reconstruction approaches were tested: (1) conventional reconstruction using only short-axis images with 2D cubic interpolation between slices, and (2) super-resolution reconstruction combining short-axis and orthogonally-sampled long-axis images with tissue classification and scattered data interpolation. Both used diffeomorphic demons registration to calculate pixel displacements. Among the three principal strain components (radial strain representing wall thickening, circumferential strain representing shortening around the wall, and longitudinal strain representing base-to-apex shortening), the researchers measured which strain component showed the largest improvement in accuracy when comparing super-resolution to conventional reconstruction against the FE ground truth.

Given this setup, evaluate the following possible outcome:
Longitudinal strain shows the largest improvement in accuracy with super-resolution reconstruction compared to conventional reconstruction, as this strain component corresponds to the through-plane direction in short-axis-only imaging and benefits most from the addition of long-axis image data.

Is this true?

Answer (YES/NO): YES